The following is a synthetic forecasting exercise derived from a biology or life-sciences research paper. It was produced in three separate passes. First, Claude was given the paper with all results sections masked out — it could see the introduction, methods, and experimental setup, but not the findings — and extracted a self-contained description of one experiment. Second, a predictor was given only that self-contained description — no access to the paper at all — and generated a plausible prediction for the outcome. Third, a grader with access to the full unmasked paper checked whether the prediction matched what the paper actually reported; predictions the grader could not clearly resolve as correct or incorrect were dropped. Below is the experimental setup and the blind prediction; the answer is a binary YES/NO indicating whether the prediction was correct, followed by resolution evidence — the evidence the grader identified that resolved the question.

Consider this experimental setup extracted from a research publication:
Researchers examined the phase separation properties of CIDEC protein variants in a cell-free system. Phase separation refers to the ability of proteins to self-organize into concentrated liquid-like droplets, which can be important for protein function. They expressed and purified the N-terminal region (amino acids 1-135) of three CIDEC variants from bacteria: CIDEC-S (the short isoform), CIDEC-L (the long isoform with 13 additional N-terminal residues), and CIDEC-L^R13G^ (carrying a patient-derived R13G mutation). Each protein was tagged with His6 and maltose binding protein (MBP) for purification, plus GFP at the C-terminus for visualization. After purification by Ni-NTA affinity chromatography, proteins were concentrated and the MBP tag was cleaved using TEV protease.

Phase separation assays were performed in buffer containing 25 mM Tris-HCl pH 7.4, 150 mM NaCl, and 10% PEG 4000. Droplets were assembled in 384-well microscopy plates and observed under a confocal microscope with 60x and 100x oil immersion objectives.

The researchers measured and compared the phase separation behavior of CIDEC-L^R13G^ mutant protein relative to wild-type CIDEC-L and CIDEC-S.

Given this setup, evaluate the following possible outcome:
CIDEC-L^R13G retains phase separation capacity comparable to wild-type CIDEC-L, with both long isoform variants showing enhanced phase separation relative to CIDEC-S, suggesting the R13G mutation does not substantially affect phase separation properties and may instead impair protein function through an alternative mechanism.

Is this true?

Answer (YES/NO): NO